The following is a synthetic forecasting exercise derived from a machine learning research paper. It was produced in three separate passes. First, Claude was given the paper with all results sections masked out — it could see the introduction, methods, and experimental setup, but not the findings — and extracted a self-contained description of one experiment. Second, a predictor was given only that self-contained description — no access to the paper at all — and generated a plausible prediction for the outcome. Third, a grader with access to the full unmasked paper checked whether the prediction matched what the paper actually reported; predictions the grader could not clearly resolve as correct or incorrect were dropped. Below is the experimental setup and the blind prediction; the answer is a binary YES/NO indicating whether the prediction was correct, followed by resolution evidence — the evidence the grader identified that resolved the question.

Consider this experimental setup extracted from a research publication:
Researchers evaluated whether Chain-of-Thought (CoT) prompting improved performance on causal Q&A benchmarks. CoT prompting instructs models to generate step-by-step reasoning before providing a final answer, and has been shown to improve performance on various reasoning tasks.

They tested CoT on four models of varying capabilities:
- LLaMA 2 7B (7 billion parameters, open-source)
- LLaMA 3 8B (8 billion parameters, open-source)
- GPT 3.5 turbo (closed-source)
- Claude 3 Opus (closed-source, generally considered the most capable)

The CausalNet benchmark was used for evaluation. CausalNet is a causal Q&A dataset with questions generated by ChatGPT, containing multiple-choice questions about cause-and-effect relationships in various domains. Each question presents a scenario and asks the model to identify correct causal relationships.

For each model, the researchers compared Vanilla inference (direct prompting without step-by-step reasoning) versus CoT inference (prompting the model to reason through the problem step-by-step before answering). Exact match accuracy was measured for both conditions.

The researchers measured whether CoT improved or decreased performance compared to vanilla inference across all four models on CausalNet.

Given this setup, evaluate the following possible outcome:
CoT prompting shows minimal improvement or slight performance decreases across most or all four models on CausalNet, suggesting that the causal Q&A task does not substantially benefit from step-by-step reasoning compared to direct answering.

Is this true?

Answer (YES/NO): YES